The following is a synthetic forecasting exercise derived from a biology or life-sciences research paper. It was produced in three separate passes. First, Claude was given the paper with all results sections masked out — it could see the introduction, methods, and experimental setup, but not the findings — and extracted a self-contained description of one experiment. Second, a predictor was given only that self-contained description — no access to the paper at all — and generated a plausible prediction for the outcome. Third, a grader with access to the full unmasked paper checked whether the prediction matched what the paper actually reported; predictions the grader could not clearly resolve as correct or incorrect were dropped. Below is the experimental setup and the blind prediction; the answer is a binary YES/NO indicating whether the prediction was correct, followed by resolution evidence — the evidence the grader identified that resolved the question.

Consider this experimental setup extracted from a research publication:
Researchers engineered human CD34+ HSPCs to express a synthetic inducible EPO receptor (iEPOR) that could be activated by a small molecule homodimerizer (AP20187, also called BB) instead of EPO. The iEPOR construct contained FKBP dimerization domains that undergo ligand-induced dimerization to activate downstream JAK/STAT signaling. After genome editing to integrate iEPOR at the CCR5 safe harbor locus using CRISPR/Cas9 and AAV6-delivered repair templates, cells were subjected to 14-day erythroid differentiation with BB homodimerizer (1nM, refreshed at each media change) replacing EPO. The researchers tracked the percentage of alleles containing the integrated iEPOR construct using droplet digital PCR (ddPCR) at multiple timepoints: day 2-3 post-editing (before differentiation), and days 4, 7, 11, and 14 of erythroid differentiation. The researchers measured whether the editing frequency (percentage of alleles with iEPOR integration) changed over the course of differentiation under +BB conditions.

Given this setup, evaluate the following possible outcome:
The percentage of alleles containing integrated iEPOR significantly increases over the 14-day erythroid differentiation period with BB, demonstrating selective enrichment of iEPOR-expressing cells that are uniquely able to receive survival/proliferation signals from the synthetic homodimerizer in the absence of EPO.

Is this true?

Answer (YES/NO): YES